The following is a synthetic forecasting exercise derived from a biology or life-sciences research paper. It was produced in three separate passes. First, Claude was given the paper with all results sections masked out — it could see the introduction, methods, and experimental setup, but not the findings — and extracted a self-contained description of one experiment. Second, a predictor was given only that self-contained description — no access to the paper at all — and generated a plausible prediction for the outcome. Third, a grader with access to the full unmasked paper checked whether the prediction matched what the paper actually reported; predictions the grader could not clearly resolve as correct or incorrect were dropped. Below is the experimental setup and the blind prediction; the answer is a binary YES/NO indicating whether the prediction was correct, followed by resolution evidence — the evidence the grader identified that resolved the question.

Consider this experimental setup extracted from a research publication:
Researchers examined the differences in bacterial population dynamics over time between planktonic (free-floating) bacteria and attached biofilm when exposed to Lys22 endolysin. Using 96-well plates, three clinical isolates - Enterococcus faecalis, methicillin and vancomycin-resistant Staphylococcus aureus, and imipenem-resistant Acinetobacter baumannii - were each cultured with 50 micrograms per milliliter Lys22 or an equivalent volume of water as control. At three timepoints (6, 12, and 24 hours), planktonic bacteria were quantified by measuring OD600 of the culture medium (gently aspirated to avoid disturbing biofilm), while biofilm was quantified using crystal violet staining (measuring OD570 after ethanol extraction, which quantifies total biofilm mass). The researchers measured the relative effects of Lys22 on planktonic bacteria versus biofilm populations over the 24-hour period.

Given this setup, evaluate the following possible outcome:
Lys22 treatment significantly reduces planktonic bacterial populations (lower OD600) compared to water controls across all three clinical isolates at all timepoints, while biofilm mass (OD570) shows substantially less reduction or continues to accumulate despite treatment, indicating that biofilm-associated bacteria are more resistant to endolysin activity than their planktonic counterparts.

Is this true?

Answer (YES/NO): NO